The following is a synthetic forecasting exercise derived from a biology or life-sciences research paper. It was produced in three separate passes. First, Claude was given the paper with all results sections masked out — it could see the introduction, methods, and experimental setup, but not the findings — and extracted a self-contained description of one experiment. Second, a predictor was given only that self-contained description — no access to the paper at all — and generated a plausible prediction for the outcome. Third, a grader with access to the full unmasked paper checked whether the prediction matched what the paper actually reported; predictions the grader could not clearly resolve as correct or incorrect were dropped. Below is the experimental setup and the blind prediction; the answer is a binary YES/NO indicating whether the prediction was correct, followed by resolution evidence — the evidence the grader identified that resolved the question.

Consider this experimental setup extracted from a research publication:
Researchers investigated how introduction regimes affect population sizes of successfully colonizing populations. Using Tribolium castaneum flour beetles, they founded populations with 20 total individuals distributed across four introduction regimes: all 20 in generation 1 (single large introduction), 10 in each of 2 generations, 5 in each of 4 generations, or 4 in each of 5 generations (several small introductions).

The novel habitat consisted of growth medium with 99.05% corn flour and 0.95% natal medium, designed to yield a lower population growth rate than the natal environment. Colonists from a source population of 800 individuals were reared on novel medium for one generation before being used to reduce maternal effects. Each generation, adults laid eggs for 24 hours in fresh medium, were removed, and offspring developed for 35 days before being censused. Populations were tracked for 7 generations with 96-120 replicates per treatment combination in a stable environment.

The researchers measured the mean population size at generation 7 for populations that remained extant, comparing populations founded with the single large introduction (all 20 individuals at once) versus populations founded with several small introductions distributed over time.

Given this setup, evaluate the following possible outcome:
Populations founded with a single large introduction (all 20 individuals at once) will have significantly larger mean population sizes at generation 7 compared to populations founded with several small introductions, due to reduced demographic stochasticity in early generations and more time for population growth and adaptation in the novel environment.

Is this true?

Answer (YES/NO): NO